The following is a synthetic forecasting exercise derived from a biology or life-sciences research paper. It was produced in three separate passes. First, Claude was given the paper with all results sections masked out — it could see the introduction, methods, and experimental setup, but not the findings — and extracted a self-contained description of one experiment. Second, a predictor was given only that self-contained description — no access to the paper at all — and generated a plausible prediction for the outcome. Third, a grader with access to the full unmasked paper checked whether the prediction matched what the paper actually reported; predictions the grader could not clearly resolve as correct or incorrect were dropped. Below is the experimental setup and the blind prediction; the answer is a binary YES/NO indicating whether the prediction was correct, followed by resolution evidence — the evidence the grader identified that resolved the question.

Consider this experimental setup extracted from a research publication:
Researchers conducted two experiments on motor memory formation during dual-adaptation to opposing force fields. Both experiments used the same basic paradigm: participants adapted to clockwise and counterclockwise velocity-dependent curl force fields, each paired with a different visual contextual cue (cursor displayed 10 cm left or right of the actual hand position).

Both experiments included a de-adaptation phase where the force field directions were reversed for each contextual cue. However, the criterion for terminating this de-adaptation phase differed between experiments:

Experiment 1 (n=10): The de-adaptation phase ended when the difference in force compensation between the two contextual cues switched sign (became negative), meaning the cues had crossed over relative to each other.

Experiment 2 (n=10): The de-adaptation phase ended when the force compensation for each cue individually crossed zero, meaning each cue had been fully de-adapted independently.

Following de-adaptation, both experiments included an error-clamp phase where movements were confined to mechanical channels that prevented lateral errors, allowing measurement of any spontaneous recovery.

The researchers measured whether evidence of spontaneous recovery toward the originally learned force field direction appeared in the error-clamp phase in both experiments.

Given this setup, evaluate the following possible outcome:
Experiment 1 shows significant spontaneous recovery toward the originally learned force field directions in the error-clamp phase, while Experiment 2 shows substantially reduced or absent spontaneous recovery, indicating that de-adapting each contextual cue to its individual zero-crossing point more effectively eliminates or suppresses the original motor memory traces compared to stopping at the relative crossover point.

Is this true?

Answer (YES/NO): NO